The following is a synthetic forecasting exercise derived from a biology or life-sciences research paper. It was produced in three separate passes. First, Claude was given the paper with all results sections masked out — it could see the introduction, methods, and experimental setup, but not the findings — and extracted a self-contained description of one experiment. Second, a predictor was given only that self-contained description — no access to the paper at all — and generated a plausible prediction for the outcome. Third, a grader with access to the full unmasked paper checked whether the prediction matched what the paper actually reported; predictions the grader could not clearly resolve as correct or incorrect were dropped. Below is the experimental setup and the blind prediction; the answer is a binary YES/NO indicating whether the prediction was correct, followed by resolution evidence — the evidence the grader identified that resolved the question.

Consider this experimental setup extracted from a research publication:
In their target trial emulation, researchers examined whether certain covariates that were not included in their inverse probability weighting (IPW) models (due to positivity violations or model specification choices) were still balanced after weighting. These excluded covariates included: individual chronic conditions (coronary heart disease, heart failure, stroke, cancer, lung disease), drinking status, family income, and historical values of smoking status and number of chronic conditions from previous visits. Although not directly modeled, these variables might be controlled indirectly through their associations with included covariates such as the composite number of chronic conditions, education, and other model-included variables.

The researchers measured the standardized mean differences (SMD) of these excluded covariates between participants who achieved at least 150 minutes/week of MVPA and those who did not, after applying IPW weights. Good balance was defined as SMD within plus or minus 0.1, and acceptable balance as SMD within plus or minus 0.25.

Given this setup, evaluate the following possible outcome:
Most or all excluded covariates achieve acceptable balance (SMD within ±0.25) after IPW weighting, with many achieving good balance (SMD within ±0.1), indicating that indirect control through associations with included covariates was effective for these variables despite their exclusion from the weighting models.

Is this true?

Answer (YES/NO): YES